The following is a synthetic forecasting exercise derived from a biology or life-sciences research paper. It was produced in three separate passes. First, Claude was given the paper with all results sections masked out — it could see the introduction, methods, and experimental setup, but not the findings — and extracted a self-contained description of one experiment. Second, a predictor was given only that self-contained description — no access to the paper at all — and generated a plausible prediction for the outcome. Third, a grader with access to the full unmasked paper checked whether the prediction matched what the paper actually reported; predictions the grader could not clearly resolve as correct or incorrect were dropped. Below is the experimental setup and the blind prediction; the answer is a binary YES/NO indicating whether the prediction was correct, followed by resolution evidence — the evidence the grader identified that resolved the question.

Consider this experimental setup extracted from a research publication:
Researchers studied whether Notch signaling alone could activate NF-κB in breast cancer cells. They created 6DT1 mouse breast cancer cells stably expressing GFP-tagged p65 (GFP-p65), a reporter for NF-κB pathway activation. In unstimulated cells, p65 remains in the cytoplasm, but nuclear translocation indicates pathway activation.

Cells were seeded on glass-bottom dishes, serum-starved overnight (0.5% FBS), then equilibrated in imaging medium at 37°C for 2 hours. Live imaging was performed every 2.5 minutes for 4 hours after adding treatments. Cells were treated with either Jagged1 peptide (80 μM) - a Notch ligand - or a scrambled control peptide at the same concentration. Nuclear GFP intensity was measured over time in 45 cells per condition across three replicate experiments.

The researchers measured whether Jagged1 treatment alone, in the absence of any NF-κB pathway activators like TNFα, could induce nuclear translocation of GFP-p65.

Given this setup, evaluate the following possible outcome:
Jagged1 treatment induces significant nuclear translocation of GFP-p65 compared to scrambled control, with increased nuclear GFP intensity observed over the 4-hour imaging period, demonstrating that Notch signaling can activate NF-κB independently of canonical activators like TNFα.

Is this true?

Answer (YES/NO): NO